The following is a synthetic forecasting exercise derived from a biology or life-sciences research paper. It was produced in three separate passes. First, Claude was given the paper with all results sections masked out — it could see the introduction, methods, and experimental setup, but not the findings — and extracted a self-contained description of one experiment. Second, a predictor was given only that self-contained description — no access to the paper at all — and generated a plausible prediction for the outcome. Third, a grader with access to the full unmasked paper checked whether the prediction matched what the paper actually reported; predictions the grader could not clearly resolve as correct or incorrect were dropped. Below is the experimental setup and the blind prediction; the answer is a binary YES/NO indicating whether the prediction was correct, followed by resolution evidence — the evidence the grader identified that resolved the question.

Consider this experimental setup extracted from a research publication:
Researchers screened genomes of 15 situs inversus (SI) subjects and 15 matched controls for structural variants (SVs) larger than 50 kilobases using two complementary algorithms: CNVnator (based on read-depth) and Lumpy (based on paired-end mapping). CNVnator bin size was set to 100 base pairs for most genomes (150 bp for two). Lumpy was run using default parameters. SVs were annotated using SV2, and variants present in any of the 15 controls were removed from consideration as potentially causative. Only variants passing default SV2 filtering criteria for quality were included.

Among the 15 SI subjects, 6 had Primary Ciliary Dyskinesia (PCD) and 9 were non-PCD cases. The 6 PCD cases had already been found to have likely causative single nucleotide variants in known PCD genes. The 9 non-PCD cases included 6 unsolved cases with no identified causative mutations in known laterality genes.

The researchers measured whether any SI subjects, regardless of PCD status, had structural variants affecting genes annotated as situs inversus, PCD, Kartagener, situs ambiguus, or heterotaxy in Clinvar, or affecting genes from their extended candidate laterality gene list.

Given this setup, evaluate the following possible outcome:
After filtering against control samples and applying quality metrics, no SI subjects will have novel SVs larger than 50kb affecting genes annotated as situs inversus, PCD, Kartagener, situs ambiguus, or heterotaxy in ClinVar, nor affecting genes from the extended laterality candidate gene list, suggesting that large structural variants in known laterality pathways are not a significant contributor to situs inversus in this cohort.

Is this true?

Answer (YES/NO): YES